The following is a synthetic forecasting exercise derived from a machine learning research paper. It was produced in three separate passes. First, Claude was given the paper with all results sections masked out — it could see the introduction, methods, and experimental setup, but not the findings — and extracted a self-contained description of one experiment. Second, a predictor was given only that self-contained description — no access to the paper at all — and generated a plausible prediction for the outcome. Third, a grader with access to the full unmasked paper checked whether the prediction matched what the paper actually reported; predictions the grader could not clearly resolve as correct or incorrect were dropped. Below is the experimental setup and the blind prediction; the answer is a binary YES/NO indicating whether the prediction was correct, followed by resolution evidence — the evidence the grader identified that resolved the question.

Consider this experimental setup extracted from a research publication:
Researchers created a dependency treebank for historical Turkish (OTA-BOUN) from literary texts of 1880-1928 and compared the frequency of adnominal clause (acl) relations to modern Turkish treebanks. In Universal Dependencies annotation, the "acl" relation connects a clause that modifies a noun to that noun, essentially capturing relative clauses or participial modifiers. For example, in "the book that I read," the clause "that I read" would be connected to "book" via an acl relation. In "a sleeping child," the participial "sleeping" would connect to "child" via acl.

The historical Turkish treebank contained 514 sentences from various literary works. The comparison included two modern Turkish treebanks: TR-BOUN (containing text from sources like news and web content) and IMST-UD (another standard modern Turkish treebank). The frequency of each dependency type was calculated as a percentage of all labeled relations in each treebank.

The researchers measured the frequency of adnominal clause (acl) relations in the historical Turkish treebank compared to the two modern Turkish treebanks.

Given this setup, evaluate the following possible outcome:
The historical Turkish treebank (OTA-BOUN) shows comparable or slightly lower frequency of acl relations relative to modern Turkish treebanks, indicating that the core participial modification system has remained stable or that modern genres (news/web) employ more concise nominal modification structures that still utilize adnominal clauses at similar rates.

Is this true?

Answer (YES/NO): NO